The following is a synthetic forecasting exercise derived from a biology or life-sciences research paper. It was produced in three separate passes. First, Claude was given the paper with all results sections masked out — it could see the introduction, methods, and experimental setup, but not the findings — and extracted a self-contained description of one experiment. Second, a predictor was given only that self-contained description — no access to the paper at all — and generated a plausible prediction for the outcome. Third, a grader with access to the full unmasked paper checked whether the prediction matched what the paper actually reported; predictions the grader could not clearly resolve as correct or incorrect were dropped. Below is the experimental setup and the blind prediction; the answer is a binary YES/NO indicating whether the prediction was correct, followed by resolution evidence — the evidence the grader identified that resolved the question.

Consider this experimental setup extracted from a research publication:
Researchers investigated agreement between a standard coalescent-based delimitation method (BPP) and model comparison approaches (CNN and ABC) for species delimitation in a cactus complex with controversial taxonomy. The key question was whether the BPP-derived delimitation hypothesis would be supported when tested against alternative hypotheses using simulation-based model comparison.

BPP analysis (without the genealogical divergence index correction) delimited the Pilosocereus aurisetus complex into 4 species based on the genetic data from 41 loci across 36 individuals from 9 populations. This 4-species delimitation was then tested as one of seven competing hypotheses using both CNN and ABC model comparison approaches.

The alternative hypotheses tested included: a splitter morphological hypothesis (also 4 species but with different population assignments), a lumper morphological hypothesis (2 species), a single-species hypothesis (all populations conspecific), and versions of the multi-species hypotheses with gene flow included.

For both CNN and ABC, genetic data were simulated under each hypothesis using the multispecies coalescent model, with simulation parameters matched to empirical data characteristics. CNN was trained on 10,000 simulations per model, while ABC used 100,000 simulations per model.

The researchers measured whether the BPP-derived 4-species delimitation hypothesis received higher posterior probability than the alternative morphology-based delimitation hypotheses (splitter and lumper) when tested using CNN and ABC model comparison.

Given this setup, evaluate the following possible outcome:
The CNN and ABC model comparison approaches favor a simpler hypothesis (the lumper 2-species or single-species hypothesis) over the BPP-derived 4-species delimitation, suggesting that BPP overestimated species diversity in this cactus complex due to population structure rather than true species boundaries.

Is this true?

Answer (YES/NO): NO